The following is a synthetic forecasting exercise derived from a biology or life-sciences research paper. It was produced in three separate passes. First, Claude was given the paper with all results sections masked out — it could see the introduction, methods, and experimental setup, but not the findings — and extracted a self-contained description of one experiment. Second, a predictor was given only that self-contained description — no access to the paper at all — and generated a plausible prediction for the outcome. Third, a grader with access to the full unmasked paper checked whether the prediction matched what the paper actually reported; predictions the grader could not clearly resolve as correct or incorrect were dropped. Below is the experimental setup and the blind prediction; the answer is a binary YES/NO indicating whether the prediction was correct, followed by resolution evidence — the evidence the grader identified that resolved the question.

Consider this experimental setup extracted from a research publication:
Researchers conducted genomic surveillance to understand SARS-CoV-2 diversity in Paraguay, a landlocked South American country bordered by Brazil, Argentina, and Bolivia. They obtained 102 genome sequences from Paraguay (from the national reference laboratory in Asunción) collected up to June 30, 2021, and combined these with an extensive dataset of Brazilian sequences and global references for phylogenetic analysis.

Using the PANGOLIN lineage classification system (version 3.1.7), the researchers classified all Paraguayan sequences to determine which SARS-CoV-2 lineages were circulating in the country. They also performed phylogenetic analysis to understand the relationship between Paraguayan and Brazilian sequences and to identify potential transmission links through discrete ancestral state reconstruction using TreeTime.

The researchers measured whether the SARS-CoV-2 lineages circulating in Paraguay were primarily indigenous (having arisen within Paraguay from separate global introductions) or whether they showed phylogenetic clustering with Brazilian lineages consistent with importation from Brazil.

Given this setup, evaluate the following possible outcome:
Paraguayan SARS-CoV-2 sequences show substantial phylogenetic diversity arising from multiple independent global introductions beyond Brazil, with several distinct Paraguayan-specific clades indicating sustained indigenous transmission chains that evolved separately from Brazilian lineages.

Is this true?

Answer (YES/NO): NO